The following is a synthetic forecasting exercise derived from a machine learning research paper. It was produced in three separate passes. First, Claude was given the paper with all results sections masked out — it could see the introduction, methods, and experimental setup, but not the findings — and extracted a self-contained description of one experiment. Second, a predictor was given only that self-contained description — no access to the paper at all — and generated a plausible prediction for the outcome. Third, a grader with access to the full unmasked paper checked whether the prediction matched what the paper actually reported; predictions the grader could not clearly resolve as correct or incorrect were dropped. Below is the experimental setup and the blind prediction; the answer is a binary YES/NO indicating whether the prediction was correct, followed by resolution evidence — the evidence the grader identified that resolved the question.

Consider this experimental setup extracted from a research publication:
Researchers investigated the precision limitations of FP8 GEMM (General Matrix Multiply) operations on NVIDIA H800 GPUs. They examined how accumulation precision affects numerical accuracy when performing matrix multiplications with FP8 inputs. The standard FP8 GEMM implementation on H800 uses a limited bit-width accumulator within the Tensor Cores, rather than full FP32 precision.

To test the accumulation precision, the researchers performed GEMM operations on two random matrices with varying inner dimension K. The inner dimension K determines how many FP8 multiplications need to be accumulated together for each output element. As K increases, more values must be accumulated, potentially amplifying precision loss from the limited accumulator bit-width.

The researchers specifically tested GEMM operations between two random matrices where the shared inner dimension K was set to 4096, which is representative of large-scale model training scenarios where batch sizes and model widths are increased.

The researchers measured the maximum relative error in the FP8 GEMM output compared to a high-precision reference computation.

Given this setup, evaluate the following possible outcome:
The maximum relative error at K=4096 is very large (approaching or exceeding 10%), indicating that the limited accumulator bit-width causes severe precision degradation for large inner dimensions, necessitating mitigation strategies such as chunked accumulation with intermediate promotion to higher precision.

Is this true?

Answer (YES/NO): NO